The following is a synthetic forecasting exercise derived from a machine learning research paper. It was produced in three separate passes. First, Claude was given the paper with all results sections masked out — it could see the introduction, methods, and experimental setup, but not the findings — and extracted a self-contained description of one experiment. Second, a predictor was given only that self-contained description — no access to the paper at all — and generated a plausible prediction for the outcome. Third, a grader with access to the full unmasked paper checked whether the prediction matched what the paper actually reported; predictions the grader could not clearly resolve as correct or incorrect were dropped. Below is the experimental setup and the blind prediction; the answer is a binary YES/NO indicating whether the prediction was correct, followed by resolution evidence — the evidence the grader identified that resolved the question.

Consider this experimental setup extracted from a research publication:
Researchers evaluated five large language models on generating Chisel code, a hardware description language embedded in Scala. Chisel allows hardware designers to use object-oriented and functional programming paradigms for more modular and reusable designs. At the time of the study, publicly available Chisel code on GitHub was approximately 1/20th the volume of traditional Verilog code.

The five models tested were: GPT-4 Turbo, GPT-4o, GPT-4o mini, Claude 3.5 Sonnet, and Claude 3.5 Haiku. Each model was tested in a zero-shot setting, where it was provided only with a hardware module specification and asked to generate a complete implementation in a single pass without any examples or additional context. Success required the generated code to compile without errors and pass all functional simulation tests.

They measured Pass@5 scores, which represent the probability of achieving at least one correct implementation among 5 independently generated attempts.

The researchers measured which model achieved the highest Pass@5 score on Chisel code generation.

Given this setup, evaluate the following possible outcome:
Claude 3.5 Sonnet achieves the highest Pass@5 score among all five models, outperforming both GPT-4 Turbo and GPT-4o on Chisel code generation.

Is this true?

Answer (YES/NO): NO